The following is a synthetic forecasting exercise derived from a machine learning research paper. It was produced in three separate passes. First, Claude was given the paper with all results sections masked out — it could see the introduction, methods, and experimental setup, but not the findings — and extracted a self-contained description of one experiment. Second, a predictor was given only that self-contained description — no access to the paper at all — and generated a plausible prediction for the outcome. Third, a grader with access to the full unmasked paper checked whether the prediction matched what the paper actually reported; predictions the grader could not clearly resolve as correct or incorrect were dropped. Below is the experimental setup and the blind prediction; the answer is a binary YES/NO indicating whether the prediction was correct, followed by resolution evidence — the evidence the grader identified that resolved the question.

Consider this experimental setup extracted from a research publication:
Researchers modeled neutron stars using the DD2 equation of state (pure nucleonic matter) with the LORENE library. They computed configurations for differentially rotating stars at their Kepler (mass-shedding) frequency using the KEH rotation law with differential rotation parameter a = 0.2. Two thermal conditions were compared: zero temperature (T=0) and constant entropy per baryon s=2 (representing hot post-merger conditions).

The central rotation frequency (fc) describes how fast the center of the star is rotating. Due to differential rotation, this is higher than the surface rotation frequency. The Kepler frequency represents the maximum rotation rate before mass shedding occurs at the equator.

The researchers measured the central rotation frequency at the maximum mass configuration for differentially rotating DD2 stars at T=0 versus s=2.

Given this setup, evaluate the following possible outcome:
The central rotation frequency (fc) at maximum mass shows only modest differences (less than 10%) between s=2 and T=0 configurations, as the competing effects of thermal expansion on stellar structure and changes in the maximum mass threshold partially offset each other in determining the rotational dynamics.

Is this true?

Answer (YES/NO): NO